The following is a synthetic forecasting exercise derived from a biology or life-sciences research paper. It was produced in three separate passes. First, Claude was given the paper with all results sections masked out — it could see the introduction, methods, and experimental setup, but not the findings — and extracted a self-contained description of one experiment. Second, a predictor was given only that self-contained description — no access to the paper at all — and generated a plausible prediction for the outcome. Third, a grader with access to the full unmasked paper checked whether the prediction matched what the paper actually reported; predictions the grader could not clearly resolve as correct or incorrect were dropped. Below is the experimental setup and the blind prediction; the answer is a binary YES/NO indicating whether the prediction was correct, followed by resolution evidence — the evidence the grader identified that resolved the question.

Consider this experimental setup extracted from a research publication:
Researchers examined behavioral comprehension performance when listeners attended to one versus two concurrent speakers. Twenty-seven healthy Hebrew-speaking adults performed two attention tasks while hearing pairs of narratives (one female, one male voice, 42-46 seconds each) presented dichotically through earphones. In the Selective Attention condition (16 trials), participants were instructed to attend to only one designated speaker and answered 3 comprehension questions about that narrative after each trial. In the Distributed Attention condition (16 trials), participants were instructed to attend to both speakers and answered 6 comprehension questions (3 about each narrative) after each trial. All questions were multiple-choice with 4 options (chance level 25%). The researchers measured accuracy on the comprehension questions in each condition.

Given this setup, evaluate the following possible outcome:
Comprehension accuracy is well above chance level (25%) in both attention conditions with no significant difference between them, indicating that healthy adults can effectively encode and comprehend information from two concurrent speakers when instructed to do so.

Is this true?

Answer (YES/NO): NO